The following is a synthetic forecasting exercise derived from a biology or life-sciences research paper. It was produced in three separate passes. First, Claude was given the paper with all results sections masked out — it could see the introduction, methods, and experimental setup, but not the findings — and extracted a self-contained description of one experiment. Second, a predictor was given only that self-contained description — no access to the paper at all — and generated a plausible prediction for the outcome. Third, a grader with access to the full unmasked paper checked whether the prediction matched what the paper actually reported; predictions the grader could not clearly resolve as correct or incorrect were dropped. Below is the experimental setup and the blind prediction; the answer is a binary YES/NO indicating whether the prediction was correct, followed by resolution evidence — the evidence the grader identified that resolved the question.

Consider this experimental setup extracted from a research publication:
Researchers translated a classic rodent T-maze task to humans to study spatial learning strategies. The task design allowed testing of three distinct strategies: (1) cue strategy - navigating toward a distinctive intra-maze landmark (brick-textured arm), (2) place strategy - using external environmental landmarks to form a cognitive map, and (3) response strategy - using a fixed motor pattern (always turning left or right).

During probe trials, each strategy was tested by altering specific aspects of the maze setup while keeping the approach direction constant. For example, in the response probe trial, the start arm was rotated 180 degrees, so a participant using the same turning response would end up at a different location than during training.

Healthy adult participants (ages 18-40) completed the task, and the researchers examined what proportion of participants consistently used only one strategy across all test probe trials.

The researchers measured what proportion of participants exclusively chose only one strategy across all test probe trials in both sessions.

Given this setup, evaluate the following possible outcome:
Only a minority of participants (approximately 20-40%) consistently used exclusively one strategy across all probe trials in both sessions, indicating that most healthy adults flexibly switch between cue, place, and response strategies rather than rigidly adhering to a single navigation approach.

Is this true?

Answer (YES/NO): YES